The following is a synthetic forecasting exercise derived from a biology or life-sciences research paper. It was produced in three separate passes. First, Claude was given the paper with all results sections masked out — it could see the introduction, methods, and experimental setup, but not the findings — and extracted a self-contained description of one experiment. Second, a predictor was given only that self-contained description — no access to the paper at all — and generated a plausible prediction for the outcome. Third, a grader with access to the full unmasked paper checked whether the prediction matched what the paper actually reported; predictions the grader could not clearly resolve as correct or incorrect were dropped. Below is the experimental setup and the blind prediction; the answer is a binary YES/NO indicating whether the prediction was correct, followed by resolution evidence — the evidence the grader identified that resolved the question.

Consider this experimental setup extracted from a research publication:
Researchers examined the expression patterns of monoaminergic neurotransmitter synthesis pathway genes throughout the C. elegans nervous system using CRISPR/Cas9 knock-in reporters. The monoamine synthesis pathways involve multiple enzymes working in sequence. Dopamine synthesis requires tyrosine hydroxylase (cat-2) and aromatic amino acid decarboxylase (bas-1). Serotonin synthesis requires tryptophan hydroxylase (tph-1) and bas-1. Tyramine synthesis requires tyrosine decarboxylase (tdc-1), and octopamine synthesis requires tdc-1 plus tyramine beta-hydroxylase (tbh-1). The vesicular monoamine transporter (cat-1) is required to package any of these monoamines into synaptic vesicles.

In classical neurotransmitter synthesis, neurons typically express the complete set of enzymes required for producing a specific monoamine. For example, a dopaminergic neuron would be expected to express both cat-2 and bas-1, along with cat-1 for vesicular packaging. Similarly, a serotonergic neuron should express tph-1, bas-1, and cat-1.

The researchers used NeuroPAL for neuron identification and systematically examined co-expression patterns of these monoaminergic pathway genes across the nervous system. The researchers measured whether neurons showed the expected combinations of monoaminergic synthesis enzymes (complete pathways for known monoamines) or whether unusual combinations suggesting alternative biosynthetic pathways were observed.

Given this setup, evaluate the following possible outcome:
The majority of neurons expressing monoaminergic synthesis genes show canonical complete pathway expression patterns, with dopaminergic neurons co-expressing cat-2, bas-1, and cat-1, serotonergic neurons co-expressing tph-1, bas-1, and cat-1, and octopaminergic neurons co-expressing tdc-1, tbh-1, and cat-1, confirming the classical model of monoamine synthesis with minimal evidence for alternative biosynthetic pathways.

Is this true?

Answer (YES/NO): NO